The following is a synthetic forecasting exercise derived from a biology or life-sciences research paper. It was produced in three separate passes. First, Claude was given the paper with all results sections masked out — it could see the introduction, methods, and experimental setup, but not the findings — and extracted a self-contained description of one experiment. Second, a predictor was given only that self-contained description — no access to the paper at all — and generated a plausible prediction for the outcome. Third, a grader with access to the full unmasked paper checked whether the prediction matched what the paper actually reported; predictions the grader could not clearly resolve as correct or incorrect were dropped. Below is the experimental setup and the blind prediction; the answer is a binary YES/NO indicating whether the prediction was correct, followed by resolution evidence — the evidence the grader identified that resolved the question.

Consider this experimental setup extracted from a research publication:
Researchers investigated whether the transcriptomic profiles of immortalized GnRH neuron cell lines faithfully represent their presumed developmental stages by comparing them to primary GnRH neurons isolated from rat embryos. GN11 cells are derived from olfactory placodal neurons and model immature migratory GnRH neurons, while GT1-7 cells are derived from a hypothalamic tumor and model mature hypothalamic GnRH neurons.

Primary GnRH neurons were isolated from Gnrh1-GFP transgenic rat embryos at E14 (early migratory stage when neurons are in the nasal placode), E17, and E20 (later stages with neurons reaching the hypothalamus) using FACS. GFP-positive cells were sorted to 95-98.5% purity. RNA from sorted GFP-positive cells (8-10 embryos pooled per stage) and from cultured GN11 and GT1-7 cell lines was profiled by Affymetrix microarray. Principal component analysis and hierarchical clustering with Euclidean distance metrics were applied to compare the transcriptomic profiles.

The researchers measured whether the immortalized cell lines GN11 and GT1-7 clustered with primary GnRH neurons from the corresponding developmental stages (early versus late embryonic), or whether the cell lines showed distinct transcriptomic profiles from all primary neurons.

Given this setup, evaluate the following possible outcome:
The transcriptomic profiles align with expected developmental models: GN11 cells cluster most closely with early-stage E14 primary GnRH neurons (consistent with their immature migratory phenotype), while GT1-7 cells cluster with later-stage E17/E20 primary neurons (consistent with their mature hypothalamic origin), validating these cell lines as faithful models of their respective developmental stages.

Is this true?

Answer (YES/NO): NO